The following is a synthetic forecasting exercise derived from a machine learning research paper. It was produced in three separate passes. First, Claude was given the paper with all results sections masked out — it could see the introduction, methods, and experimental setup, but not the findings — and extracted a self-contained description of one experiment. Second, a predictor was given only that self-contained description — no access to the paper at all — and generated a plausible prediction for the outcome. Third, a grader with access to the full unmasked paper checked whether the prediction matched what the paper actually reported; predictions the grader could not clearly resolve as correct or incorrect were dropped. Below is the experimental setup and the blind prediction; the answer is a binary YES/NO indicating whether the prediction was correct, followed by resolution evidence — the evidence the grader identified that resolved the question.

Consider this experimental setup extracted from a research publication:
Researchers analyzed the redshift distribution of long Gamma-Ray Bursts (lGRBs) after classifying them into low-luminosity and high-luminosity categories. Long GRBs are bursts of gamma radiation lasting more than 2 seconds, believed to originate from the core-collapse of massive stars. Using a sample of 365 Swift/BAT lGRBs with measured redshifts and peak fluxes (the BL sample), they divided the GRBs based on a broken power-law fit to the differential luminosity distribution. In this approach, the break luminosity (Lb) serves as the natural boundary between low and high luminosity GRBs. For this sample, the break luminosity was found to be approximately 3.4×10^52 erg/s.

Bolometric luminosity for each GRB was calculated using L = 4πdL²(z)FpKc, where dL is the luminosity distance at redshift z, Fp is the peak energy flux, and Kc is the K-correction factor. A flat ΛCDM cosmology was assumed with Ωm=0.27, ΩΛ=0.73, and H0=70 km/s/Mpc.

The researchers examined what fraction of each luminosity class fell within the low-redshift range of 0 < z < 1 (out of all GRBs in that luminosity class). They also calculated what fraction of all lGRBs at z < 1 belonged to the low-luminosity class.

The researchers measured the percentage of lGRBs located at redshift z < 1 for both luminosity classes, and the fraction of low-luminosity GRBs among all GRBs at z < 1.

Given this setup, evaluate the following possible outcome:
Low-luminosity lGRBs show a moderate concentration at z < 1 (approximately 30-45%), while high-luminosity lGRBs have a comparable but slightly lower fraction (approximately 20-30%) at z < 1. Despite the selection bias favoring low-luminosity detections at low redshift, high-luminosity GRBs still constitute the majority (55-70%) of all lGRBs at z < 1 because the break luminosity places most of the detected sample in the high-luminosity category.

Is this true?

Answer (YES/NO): NO